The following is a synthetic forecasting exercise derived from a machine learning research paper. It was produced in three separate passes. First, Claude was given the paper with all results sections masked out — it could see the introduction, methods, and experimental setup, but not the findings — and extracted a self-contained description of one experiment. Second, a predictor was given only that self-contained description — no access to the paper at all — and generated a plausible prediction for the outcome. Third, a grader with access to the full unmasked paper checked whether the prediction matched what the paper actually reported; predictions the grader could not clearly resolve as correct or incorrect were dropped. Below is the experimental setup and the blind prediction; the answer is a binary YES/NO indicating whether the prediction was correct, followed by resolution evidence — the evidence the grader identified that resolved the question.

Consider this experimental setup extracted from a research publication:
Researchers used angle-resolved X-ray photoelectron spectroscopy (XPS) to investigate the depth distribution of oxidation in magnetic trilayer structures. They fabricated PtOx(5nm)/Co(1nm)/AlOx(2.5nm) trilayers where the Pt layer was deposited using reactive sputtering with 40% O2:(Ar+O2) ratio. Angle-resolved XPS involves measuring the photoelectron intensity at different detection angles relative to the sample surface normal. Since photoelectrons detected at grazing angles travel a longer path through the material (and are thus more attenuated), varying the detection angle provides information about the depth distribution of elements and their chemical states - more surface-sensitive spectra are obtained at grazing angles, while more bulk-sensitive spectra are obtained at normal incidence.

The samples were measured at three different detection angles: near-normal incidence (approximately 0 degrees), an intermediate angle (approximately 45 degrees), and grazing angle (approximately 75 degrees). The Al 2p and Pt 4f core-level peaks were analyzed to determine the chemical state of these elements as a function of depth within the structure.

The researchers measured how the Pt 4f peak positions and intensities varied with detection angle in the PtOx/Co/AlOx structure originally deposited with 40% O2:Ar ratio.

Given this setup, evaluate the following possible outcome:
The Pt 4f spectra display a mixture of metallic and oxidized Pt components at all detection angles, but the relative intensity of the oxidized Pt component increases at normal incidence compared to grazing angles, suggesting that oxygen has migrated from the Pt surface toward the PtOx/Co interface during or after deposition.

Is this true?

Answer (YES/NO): NO